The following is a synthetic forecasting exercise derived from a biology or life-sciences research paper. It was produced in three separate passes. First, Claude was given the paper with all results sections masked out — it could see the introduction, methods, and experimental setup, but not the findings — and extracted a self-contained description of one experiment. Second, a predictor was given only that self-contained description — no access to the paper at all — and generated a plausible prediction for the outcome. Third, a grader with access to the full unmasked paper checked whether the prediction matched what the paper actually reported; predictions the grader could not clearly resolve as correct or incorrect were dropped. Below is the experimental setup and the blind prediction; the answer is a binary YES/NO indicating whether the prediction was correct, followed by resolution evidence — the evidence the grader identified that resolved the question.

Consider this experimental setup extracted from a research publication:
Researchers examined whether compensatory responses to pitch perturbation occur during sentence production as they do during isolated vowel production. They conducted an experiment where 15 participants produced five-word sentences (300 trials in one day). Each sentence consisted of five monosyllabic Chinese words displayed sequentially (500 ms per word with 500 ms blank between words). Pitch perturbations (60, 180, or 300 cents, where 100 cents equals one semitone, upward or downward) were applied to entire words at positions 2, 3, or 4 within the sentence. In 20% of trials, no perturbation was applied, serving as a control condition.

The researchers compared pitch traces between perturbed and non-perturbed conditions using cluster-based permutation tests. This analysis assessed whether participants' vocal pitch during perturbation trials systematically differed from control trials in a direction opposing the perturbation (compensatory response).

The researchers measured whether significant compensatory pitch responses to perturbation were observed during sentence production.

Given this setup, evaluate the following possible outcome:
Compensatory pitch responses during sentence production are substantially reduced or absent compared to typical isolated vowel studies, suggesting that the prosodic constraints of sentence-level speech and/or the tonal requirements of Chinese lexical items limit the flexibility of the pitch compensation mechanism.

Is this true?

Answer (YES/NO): NO